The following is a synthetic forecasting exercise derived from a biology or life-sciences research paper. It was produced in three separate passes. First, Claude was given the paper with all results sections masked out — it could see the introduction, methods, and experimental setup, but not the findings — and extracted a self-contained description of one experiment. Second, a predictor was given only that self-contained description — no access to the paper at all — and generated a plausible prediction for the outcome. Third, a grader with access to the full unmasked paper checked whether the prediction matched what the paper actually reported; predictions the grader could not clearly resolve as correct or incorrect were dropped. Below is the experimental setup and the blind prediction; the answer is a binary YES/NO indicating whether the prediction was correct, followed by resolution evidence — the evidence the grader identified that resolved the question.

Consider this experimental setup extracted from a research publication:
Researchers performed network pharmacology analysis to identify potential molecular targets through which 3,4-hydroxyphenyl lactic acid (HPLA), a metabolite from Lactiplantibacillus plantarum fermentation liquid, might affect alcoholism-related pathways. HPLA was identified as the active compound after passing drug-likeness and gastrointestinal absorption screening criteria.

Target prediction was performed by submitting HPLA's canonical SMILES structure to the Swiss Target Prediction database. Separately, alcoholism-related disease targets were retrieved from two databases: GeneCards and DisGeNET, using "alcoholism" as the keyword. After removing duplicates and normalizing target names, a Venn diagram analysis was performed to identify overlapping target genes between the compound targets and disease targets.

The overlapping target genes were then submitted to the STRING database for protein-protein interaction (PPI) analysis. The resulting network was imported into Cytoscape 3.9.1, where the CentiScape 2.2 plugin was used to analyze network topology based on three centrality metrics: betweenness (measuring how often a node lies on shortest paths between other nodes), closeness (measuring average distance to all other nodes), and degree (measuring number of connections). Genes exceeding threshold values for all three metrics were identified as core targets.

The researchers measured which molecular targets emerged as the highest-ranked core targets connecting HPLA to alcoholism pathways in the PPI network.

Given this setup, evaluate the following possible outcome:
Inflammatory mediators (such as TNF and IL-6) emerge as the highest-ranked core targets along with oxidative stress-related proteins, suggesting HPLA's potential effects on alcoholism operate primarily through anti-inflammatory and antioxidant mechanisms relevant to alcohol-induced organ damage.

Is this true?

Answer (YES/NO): NO